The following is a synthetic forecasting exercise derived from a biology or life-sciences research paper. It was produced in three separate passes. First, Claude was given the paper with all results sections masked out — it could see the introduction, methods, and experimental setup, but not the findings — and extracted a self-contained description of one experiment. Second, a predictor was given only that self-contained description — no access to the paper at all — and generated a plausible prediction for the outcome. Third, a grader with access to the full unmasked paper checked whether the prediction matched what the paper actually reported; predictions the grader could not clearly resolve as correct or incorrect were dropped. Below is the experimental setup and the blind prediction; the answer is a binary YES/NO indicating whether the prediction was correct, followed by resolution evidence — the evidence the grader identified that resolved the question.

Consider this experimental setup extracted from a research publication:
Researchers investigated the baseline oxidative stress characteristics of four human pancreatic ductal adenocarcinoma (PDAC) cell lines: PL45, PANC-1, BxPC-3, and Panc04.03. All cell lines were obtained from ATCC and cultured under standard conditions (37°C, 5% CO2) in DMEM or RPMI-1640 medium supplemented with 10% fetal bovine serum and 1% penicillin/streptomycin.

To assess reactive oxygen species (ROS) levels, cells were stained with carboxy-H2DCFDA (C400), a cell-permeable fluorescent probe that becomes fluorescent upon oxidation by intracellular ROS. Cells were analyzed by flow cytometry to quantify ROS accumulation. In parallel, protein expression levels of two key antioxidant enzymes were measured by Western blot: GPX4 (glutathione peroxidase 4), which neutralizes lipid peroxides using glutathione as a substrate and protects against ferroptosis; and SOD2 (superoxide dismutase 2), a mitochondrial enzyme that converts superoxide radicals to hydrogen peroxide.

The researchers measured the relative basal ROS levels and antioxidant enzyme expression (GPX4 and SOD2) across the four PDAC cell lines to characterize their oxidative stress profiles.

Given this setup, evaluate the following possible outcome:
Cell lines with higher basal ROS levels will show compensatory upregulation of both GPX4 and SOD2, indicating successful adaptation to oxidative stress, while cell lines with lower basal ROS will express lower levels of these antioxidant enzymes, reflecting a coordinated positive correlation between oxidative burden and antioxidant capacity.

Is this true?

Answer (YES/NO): NO